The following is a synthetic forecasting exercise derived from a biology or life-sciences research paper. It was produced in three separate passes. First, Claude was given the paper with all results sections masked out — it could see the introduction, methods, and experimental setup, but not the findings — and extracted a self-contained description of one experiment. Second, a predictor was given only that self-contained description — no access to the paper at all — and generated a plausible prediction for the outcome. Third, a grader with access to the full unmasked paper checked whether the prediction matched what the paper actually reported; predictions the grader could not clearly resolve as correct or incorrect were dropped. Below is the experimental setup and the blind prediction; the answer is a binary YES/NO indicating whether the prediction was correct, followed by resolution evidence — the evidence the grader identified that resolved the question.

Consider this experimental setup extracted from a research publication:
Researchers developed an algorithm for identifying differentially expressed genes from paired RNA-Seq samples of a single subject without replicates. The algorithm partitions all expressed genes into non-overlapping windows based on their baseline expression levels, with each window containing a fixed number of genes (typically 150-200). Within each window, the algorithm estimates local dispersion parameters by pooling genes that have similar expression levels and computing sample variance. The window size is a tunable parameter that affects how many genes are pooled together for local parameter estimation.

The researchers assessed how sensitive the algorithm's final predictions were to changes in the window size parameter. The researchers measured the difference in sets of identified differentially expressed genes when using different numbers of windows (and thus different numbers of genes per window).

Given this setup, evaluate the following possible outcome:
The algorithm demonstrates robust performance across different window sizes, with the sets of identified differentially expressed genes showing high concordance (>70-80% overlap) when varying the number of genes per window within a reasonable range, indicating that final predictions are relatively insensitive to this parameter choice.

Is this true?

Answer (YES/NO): YES